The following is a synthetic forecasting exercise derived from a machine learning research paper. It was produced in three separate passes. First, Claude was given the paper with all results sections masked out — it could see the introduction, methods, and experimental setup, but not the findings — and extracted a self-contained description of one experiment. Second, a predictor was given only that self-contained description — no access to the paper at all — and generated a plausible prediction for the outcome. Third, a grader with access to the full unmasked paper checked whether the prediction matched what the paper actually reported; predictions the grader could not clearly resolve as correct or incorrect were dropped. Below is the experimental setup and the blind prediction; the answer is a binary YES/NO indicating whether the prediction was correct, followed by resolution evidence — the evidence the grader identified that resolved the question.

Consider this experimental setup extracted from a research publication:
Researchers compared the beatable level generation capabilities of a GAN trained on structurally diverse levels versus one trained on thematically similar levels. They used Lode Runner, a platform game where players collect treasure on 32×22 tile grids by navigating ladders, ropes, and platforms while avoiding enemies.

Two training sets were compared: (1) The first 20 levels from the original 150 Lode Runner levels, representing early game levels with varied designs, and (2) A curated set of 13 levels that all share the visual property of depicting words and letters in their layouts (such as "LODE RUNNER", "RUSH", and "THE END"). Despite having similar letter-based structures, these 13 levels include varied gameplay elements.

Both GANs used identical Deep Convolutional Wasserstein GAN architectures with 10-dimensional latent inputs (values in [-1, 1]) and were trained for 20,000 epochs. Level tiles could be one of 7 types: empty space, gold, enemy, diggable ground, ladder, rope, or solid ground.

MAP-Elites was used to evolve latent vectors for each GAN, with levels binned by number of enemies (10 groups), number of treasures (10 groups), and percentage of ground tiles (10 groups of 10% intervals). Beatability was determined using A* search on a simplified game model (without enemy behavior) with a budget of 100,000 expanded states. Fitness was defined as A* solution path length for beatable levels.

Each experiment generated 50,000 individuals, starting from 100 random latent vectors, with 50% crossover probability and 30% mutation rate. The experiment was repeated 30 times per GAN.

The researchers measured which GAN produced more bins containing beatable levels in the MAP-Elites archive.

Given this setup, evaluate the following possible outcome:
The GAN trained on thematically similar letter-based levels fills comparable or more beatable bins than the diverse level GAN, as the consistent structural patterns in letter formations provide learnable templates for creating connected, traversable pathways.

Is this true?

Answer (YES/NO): NO